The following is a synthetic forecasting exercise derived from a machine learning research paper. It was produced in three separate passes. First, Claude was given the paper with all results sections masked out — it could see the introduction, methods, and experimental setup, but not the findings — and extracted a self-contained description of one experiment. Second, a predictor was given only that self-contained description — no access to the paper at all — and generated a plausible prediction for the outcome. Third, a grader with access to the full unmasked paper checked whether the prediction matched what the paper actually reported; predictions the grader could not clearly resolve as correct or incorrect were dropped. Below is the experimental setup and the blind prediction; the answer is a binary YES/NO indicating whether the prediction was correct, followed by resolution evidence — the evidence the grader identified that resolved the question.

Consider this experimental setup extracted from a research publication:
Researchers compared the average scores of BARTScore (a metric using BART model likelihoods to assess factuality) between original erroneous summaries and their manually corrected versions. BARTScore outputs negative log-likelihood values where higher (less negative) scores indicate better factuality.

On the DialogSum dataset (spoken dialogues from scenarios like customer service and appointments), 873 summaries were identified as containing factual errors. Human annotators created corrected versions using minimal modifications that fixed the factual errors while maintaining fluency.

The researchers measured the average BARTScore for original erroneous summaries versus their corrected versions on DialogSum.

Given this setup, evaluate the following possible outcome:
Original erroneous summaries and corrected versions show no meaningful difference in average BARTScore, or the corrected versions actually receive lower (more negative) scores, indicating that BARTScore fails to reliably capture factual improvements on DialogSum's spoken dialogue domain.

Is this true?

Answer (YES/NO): YES